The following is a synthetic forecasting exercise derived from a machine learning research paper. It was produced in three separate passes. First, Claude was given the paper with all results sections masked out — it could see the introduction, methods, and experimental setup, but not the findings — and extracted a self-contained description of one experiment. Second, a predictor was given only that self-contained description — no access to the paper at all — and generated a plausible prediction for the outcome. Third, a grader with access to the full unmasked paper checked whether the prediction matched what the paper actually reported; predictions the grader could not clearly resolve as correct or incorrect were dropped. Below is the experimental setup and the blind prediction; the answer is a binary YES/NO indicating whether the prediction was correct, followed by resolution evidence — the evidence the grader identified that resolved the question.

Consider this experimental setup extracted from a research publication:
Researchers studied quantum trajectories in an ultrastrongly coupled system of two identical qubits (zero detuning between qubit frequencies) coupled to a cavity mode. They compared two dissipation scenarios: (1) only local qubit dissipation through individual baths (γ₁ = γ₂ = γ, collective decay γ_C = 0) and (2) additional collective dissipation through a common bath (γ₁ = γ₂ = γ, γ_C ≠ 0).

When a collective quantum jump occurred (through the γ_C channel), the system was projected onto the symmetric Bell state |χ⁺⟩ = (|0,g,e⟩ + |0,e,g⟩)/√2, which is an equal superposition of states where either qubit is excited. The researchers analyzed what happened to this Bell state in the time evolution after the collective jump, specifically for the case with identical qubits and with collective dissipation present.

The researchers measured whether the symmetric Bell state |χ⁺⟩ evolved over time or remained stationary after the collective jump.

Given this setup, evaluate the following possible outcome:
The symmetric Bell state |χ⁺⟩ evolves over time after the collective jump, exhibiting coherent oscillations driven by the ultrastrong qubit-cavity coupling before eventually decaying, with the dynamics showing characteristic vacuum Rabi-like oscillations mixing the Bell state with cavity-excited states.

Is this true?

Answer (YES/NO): NO